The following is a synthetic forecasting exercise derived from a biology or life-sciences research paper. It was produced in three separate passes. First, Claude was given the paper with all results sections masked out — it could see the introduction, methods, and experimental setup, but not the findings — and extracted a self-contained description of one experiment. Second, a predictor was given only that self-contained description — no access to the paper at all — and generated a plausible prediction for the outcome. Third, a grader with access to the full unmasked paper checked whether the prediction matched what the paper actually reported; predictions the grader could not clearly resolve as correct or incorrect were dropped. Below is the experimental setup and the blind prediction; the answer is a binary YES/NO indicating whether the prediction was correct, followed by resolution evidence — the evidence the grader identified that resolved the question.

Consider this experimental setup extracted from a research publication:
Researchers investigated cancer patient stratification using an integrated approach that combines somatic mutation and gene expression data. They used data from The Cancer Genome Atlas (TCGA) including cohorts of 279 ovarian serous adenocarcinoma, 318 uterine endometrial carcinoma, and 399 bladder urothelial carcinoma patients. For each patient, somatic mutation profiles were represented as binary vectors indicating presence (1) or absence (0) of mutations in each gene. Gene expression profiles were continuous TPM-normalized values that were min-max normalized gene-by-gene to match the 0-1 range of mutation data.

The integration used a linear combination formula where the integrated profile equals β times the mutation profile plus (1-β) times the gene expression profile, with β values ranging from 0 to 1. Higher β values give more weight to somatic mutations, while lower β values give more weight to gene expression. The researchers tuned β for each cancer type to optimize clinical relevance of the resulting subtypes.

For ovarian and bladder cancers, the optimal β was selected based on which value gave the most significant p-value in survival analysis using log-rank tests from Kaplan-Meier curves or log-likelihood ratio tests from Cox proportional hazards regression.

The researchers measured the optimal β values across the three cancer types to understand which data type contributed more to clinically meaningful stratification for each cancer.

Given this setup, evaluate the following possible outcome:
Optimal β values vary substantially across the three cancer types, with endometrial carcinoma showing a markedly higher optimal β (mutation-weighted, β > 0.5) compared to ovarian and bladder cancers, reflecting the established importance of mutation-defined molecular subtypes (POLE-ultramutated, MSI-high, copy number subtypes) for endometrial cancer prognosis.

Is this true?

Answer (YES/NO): NO